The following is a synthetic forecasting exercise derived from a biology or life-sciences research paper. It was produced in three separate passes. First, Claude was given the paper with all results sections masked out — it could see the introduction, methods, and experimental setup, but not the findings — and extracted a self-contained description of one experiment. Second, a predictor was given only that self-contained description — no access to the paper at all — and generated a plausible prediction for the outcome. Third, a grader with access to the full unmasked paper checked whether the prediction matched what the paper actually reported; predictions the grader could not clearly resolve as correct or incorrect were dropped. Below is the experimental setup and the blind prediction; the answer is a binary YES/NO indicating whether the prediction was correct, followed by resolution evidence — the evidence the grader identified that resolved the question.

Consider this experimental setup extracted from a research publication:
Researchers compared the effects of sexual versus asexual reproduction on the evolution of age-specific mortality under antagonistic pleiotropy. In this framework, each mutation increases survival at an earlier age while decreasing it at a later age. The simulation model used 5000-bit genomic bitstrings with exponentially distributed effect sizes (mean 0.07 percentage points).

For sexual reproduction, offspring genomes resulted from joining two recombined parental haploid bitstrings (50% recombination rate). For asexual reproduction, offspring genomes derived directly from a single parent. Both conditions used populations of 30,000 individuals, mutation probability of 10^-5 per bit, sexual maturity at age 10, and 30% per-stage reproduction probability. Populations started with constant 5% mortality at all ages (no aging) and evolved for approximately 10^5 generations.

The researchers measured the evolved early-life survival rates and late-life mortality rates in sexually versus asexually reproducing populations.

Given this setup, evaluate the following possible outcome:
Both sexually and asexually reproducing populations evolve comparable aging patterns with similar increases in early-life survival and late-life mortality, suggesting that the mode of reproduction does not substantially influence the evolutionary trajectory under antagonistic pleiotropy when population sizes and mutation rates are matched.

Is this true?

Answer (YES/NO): NO